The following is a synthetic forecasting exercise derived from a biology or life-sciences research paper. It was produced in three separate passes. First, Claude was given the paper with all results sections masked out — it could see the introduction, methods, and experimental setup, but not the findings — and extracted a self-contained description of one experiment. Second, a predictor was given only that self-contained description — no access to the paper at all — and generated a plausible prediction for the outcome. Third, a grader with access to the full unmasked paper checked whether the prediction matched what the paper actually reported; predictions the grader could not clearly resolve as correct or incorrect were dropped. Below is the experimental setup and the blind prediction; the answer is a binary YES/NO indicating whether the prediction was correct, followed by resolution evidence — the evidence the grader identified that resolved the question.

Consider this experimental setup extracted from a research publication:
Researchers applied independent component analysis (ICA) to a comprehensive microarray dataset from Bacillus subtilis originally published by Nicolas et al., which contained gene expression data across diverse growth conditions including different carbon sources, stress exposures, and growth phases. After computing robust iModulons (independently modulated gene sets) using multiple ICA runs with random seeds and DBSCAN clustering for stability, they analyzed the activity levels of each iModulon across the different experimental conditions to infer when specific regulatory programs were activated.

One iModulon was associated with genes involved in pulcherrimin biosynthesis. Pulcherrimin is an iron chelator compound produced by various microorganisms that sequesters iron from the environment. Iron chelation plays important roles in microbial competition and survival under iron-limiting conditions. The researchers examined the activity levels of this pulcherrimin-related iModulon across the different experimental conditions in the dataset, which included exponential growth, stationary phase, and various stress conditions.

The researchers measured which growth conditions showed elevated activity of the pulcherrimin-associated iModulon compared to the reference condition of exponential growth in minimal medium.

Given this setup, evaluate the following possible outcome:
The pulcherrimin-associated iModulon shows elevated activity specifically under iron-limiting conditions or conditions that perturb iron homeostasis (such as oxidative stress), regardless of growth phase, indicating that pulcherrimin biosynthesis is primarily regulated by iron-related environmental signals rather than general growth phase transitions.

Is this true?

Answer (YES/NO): NO